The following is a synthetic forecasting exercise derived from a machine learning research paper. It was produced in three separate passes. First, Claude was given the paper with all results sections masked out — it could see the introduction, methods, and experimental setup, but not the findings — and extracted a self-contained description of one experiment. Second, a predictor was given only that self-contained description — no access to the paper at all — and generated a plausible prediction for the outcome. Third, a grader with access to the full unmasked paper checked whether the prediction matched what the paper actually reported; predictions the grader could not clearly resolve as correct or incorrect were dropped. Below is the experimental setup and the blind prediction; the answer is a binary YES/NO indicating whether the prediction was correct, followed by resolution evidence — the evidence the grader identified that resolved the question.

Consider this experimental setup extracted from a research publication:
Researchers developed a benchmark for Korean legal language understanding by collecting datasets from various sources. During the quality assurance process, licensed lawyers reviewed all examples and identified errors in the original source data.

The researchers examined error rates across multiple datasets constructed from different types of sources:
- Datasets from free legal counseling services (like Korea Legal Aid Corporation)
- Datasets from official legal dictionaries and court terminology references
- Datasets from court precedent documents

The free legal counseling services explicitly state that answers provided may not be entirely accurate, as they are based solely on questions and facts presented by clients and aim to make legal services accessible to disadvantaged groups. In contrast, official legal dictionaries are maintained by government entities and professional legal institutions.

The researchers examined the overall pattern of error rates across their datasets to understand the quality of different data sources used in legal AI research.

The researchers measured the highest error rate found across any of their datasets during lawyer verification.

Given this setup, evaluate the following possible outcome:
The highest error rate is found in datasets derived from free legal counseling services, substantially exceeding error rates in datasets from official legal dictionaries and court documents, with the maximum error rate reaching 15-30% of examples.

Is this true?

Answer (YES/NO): YES